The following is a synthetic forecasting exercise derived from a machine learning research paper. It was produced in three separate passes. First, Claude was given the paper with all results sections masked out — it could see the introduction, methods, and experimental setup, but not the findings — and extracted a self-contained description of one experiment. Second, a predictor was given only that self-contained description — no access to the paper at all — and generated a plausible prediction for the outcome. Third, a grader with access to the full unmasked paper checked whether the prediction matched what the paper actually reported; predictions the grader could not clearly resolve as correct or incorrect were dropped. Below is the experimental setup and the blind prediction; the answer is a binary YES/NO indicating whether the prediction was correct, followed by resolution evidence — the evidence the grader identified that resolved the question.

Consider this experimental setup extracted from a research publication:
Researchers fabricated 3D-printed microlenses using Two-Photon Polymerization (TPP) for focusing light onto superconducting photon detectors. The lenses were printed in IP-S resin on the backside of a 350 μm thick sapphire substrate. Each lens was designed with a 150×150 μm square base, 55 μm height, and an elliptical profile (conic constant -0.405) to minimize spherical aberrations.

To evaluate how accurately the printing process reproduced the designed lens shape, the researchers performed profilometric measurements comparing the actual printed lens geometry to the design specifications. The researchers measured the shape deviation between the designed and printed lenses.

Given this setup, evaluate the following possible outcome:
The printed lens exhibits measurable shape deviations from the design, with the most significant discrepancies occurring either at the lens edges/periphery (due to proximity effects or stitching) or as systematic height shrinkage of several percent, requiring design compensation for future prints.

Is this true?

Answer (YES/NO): NO